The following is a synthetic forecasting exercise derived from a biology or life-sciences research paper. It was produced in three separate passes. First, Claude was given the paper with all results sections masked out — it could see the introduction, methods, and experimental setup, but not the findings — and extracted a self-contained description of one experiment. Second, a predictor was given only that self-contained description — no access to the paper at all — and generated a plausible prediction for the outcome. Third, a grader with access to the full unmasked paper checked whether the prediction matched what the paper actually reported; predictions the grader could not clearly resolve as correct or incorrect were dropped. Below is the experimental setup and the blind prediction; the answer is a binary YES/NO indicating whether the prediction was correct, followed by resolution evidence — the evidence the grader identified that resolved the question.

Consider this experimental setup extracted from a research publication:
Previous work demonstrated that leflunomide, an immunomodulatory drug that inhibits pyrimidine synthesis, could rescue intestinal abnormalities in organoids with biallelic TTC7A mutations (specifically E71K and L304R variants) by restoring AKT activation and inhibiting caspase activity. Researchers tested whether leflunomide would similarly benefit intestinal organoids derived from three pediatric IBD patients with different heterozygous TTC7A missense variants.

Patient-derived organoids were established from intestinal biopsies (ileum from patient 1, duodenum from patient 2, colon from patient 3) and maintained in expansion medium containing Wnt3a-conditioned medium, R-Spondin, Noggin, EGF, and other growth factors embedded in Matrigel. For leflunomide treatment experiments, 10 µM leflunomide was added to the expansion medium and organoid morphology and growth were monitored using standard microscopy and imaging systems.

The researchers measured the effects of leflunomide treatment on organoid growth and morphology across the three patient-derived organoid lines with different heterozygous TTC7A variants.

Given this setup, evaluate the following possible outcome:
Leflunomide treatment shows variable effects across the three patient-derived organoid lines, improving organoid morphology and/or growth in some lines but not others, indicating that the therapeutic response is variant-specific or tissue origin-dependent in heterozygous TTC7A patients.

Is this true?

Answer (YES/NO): NO